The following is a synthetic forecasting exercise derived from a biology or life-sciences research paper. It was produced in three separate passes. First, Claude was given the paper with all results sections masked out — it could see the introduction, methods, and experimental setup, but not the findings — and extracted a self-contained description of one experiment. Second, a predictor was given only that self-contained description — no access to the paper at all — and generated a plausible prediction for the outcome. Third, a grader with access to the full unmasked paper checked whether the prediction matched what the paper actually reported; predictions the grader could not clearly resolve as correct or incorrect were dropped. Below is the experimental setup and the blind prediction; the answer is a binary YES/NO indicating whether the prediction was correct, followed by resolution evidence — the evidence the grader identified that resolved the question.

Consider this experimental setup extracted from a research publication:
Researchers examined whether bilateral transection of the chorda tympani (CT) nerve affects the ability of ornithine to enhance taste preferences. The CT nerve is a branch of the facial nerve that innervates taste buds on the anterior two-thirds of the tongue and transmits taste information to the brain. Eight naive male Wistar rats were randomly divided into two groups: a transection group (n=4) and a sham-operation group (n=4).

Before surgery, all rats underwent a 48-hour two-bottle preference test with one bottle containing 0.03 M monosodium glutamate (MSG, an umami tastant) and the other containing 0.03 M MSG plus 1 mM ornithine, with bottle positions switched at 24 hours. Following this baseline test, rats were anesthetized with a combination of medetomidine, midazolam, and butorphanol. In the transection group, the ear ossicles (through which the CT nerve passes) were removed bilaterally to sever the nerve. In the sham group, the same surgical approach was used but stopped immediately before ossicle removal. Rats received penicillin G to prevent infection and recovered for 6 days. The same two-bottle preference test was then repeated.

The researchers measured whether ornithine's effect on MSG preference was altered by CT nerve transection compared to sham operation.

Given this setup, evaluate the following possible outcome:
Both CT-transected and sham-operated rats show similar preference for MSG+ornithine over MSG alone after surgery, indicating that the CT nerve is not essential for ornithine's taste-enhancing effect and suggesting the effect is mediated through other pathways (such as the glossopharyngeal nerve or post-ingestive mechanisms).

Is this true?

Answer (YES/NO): NO